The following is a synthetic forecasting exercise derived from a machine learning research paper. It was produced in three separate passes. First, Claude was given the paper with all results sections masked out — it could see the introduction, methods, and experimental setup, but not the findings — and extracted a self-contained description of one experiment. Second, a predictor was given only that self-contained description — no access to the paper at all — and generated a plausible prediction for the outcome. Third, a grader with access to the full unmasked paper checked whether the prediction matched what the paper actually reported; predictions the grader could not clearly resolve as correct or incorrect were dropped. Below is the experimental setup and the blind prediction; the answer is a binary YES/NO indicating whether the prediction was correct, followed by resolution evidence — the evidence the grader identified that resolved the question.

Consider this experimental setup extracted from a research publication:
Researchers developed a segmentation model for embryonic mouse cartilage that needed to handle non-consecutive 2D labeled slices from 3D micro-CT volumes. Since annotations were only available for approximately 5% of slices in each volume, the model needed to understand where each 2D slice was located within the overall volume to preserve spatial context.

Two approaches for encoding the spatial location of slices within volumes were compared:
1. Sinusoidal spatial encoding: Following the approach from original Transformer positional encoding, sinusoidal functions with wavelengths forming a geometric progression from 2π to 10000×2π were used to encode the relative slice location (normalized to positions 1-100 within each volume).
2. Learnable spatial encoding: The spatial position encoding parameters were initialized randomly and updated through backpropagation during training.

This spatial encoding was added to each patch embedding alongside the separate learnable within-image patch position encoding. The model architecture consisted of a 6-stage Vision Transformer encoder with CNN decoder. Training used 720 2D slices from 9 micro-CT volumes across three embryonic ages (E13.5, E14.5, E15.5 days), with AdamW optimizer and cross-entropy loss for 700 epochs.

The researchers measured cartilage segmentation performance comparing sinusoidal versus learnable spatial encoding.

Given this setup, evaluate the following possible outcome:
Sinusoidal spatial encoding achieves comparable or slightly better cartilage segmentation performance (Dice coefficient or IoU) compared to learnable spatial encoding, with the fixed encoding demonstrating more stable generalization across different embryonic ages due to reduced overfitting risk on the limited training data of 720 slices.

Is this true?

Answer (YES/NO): YES